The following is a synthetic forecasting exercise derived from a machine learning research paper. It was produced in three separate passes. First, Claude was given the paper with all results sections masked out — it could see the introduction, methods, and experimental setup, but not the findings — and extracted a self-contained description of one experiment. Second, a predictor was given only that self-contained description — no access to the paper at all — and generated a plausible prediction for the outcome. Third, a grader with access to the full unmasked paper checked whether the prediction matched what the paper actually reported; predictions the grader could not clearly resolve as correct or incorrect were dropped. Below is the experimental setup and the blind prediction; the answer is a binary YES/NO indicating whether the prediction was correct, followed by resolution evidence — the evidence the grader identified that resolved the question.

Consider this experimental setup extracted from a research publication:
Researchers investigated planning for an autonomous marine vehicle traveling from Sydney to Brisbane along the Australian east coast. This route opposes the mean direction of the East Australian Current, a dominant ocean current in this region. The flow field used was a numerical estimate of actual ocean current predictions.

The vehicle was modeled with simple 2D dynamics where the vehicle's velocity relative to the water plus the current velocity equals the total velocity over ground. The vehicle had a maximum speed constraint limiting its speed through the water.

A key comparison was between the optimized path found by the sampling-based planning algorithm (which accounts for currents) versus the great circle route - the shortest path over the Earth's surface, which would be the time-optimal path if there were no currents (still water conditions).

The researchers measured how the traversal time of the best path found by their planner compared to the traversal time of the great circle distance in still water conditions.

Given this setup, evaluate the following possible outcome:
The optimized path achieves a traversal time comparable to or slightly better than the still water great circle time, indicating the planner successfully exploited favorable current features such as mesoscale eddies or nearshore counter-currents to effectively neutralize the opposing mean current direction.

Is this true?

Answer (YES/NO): NO